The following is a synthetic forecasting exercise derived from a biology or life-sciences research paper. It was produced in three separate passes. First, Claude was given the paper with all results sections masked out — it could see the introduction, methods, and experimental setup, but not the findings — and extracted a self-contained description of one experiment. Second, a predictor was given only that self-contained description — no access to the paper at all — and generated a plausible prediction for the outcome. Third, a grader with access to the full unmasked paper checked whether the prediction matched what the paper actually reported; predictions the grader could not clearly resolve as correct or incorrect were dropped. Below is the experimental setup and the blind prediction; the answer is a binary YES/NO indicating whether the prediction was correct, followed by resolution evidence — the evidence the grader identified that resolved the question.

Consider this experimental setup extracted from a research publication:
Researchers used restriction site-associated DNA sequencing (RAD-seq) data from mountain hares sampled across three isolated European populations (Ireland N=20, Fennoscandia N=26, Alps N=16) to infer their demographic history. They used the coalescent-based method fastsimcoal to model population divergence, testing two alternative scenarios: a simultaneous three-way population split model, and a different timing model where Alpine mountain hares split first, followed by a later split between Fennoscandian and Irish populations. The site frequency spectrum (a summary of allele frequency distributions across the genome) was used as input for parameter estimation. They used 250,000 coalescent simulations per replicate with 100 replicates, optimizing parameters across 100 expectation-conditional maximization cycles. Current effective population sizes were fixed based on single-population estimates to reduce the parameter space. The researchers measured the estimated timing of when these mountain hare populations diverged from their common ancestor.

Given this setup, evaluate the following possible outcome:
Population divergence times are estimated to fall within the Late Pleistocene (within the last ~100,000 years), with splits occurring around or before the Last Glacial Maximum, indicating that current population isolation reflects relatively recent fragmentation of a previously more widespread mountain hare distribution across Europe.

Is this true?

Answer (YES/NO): YES